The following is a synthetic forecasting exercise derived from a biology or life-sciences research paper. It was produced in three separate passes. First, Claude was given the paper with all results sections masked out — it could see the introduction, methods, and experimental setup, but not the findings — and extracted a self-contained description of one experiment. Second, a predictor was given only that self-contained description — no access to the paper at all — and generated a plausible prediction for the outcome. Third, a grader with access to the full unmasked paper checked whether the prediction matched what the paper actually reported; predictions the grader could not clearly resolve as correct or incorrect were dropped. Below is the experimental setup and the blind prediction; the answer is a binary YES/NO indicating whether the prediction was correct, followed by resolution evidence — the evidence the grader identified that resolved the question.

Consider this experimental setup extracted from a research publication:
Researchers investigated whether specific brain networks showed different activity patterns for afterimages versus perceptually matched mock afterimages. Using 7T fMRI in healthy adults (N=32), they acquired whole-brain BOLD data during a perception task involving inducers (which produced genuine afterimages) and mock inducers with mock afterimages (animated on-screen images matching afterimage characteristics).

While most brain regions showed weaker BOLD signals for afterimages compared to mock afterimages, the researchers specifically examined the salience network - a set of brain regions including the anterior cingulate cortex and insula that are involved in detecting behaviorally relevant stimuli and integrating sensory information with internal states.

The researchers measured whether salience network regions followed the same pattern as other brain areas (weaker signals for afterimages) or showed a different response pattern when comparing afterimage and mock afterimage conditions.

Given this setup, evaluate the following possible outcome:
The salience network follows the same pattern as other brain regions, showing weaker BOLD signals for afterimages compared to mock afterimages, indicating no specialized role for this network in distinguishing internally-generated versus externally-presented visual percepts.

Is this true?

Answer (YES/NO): NO